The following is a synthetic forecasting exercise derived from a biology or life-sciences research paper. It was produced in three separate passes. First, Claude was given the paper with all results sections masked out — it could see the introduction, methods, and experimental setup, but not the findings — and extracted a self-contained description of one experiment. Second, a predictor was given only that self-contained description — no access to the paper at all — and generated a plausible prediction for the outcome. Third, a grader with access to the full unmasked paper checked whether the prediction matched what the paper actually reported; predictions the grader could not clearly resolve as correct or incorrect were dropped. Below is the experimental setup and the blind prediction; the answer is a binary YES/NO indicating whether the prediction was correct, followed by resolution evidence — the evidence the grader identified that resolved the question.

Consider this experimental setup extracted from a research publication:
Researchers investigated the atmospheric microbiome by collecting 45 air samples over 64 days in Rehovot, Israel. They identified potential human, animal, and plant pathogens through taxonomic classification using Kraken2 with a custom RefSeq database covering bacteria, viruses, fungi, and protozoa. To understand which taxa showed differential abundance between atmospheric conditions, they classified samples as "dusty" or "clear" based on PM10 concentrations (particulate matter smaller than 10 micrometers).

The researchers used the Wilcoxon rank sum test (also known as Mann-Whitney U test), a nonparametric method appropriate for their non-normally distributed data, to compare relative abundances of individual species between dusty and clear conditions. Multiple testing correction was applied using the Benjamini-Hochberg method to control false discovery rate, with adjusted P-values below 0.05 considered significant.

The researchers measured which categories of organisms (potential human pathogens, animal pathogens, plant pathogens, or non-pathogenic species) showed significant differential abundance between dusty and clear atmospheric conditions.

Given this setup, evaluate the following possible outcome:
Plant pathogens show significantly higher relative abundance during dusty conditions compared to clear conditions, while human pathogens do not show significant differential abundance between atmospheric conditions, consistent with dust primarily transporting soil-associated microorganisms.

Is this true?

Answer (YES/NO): NO